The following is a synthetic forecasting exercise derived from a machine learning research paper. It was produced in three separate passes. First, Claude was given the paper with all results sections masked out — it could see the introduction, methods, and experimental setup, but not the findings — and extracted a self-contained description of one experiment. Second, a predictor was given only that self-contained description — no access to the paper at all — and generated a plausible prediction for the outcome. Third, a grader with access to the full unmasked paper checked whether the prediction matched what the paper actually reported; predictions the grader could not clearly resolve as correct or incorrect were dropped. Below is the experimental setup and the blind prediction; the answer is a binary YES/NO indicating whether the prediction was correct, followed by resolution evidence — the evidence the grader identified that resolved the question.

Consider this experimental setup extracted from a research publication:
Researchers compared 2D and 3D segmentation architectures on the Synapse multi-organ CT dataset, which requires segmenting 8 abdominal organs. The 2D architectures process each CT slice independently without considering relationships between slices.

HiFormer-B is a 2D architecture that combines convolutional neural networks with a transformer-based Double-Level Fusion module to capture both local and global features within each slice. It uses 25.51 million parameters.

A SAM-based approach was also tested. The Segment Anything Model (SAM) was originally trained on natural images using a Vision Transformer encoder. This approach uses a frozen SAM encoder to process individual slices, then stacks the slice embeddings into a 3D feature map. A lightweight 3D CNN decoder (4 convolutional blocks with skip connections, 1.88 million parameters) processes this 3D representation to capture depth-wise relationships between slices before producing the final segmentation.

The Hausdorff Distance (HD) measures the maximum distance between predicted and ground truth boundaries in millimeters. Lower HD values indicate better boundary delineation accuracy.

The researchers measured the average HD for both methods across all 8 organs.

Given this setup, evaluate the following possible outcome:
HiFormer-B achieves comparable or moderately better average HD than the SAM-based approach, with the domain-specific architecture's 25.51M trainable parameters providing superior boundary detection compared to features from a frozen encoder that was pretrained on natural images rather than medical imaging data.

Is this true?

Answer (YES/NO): YES